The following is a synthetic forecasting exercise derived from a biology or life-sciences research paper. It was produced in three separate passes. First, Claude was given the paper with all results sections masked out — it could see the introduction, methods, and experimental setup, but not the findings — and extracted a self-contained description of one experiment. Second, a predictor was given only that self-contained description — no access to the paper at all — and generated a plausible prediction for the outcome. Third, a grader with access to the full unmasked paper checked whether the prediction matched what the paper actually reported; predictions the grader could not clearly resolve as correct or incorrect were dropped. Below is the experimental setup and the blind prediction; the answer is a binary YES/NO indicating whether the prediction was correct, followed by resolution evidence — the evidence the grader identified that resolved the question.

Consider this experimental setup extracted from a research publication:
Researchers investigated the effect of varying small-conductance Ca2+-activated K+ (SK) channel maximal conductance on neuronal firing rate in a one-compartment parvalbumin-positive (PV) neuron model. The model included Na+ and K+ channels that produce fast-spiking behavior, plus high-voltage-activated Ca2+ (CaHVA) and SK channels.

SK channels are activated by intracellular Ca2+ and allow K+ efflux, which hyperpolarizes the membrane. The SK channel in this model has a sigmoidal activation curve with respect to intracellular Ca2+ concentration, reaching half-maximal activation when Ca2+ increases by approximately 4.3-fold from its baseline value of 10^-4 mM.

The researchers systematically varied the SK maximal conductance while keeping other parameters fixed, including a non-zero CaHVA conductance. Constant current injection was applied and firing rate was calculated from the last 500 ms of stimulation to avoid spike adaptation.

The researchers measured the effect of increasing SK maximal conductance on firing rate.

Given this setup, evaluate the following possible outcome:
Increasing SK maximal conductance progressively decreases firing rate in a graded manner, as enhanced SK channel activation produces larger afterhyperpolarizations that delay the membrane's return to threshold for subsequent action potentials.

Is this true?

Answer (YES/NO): YES